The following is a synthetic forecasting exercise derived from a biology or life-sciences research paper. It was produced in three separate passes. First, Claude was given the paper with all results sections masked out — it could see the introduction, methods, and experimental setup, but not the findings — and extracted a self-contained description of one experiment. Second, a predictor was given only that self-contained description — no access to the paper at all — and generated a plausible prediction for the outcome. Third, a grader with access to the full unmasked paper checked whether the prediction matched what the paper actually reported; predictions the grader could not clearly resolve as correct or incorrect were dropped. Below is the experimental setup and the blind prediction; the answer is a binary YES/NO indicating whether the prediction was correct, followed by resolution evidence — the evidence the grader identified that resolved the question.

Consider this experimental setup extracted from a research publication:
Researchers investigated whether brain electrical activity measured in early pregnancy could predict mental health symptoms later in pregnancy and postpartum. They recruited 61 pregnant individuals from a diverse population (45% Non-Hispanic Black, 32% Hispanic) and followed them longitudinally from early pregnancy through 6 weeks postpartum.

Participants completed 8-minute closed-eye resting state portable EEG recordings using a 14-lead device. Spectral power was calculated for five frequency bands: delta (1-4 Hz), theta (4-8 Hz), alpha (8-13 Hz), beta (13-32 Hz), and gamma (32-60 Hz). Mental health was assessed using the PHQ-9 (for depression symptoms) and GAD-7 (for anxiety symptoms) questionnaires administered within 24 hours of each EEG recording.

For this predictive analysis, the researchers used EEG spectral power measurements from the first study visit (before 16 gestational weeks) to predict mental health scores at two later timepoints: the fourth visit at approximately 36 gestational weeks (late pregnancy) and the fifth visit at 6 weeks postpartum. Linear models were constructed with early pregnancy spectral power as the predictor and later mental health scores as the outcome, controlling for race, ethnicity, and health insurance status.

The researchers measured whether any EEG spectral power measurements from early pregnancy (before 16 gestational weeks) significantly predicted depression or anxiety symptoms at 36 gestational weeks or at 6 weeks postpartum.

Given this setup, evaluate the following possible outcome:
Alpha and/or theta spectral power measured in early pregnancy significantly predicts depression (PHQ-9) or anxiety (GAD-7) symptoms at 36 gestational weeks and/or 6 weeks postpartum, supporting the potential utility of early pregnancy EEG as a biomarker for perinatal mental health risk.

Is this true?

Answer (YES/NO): NO